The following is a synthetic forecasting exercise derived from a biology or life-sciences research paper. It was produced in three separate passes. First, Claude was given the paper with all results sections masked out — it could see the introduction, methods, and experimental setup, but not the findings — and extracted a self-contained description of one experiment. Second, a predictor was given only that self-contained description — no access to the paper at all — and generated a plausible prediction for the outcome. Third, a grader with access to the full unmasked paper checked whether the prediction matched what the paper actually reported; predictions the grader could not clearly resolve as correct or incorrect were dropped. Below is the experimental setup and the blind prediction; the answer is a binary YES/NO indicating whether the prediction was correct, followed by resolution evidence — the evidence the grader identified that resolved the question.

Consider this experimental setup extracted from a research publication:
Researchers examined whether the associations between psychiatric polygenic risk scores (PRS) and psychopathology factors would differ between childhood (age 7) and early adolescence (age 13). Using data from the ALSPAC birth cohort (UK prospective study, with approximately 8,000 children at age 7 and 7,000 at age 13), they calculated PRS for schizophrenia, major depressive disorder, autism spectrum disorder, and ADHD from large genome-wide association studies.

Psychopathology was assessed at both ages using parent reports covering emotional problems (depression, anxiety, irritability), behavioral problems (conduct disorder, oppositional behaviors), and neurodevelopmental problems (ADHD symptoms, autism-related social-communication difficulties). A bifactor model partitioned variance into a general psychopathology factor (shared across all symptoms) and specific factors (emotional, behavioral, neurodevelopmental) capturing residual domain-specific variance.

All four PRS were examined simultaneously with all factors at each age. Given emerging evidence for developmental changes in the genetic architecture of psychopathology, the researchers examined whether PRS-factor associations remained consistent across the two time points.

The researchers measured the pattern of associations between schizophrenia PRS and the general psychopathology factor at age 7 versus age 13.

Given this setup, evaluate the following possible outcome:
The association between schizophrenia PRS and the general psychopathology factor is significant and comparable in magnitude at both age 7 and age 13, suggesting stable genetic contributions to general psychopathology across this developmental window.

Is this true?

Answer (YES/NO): YES